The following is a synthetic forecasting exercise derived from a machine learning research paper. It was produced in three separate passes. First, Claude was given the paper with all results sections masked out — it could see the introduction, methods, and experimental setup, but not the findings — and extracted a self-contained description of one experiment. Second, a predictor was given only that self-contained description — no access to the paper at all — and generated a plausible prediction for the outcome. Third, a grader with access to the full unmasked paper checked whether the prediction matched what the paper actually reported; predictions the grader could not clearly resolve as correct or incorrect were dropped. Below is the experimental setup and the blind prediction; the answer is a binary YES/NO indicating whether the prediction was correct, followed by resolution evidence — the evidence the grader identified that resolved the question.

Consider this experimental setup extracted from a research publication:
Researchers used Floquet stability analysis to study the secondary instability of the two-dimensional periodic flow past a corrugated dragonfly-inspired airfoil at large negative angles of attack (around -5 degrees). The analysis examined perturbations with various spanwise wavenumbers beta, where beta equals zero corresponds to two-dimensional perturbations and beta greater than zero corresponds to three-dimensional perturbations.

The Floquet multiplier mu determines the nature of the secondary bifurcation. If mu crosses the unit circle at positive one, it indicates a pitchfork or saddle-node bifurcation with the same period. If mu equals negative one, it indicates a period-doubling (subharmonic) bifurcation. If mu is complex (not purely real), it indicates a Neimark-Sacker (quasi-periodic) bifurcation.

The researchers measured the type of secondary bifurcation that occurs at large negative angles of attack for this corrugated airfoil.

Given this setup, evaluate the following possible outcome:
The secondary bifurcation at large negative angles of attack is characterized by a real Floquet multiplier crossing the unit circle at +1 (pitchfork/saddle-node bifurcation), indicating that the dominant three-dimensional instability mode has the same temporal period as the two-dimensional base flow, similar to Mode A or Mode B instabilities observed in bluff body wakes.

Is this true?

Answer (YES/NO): NO